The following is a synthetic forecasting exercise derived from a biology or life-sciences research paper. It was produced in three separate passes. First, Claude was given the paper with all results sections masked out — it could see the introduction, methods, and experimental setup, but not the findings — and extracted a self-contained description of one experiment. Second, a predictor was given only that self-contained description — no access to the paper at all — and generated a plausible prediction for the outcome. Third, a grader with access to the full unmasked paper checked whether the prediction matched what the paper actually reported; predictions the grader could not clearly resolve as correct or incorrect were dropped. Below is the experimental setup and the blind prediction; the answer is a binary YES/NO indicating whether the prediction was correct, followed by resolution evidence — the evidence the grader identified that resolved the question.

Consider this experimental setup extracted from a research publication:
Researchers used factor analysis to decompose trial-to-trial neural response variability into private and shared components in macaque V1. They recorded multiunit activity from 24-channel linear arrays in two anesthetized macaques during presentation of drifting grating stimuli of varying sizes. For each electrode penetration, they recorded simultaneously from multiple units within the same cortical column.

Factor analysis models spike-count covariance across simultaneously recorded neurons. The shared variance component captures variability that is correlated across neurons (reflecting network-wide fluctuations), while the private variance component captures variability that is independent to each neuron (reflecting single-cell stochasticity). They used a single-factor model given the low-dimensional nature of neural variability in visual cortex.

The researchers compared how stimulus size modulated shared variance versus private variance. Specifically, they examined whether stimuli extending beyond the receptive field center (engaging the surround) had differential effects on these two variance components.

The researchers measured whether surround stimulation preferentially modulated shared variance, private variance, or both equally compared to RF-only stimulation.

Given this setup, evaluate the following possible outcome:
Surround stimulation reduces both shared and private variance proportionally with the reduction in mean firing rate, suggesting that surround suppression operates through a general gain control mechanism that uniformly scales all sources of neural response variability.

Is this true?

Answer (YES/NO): NO